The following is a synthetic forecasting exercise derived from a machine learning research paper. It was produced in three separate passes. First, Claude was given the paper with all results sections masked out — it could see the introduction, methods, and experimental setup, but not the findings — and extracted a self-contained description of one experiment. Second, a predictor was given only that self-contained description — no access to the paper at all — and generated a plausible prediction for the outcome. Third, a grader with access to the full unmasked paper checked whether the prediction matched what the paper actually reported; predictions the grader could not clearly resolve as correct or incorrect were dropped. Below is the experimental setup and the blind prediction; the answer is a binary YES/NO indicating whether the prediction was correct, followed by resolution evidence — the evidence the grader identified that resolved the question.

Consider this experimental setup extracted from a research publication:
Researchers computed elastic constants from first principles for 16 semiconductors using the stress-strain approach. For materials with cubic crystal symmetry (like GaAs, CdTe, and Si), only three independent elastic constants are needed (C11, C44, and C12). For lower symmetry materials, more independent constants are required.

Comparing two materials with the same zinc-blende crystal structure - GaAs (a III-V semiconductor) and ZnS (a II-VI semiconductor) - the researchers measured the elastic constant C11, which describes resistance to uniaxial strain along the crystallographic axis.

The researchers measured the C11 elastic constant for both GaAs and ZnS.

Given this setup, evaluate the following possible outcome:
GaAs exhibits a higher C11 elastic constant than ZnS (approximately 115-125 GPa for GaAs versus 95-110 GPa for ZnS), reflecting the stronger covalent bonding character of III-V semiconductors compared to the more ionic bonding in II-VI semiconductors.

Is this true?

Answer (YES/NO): NO